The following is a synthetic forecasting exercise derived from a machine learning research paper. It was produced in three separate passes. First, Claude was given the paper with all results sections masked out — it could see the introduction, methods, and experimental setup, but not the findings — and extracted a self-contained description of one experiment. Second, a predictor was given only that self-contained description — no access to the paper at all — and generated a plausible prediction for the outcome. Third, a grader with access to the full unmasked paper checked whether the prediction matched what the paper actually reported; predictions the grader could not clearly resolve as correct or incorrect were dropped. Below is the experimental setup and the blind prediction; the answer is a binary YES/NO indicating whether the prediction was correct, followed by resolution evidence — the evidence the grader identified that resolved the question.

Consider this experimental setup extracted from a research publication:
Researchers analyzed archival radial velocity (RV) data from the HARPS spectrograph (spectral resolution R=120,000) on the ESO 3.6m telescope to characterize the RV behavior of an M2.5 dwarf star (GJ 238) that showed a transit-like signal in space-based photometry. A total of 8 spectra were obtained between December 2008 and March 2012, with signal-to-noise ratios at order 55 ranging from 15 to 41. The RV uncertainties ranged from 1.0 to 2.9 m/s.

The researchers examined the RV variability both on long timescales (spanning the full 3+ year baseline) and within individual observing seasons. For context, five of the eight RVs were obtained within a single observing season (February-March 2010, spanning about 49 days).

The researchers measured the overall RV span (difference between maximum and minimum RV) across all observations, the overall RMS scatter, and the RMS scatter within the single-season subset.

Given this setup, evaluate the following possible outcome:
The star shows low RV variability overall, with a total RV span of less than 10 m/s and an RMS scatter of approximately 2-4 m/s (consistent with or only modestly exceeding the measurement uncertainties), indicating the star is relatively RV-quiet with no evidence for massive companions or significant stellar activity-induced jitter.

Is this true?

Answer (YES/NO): NO